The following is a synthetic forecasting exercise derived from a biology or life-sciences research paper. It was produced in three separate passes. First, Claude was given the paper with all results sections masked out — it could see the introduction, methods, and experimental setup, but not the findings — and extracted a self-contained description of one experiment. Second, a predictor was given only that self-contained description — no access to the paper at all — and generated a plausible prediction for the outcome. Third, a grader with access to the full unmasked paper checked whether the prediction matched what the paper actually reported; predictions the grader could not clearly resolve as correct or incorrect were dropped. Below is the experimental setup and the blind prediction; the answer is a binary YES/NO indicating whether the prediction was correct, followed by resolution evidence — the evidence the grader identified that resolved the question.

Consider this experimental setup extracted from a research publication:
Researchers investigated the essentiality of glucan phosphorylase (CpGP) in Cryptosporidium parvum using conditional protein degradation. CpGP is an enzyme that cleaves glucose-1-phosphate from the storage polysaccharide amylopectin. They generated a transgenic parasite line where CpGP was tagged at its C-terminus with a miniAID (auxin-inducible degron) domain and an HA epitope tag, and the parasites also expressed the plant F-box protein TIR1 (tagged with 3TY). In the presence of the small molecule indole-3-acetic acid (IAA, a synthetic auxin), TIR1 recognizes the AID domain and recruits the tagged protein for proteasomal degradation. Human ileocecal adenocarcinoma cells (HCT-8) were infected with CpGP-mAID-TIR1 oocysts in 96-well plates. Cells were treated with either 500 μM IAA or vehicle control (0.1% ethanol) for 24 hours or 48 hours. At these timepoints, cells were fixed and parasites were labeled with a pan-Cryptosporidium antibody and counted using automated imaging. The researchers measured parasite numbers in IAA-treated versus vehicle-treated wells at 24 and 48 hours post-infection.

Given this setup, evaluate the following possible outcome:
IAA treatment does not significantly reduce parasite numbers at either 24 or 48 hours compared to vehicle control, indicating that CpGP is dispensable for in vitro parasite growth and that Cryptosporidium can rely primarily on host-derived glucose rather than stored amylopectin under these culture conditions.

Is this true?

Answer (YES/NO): NO